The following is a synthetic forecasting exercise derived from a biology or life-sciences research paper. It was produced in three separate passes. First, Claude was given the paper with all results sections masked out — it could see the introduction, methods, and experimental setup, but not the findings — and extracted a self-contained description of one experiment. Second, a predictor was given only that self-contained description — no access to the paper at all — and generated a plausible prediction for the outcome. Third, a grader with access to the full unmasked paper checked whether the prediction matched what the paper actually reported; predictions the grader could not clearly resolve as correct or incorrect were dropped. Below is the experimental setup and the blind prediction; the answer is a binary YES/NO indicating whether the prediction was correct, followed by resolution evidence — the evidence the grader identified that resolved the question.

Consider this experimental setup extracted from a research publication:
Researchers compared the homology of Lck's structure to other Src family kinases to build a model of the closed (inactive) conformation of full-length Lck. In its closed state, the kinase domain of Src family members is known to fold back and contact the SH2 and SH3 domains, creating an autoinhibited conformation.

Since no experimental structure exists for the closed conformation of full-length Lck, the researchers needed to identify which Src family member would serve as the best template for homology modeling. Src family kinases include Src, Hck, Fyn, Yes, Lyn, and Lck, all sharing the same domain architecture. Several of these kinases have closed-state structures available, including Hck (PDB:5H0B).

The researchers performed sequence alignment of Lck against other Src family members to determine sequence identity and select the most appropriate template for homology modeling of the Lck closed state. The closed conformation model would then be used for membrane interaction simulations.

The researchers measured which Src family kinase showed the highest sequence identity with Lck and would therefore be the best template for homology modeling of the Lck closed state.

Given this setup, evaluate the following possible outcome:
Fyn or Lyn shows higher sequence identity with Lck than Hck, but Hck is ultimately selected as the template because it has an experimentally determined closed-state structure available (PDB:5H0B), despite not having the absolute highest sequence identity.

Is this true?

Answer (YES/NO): NO